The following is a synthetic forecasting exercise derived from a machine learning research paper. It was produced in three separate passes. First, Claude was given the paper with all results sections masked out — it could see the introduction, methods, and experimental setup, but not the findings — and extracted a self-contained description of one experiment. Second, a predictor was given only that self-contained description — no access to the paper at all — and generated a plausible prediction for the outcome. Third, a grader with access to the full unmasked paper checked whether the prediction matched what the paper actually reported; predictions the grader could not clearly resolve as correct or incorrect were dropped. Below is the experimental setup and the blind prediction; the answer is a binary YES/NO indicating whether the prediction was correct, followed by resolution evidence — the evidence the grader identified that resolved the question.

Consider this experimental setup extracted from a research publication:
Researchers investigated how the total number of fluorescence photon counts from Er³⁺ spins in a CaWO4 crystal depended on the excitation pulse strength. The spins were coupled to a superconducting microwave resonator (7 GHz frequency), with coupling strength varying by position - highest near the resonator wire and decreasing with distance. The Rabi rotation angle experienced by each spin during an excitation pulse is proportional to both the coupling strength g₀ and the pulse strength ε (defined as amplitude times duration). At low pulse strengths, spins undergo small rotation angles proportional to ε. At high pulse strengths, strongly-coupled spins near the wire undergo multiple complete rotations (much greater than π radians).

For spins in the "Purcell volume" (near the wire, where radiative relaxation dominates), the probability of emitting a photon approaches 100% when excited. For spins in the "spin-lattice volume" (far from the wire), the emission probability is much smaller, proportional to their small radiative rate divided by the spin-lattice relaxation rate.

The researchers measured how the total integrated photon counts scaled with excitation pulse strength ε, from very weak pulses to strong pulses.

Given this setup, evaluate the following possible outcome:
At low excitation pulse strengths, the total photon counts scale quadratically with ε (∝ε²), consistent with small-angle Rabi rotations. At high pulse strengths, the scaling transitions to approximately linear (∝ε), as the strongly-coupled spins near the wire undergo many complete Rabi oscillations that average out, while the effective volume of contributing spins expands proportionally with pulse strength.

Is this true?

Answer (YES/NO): NO